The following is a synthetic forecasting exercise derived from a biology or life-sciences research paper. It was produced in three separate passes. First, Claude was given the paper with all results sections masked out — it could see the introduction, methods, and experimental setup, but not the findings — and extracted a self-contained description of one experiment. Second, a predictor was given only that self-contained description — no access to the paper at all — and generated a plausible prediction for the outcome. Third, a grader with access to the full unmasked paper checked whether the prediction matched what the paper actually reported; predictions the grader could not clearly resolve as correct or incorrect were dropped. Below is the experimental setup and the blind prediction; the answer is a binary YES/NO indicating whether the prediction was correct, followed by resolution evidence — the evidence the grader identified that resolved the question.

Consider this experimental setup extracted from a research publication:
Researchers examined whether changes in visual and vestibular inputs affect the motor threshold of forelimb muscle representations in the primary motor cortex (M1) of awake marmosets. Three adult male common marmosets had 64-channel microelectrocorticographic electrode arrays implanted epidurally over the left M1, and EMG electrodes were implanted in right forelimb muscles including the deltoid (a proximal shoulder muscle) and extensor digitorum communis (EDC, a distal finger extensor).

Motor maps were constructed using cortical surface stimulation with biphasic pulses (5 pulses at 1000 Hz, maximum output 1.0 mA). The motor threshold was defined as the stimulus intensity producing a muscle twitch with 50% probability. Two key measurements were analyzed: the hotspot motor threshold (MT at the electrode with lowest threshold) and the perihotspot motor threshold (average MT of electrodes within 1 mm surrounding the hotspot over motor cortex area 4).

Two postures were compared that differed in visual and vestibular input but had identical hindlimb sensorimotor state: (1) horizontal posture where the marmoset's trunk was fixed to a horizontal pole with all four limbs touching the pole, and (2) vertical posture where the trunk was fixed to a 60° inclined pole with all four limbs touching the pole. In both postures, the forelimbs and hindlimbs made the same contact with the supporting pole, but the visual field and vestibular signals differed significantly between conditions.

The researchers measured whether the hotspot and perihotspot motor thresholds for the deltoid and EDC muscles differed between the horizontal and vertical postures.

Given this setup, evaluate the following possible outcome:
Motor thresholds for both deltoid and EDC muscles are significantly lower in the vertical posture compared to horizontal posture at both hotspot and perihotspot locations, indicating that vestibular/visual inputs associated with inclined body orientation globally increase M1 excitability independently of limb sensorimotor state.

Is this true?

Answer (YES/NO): NO